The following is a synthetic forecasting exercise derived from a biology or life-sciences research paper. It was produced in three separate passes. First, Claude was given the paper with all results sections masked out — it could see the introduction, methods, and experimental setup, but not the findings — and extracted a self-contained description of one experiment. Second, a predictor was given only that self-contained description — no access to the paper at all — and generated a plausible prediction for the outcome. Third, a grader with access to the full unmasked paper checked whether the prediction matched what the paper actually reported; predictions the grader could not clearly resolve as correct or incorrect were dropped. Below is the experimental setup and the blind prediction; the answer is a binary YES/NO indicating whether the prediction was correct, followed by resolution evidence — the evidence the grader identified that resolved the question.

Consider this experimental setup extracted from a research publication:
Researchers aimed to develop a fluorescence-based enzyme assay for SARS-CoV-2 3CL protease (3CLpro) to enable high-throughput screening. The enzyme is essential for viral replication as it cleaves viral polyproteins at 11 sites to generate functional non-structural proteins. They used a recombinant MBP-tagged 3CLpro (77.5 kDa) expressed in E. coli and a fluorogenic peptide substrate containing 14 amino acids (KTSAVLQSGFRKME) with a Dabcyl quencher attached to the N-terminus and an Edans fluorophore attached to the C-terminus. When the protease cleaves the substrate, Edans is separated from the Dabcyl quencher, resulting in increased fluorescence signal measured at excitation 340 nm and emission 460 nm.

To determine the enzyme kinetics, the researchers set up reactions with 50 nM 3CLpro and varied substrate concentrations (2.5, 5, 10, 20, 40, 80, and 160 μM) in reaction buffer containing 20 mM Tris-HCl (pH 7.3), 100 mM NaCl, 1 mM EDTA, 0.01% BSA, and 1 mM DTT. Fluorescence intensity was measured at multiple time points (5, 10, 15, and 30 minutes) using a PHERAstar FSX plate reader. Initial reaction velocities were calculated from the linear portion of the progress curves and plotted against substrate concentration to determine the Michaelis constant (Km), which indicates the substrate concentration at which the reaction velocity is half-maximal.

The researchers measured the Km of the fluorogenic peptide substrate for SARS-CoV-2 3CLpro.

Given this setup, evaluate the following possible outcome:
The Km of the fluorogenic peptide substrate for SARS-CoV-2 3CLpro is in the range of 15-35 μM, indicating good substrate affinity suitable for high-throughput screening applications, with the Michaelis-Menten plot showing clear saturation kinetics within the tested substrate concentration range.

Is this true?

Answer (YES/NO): NO